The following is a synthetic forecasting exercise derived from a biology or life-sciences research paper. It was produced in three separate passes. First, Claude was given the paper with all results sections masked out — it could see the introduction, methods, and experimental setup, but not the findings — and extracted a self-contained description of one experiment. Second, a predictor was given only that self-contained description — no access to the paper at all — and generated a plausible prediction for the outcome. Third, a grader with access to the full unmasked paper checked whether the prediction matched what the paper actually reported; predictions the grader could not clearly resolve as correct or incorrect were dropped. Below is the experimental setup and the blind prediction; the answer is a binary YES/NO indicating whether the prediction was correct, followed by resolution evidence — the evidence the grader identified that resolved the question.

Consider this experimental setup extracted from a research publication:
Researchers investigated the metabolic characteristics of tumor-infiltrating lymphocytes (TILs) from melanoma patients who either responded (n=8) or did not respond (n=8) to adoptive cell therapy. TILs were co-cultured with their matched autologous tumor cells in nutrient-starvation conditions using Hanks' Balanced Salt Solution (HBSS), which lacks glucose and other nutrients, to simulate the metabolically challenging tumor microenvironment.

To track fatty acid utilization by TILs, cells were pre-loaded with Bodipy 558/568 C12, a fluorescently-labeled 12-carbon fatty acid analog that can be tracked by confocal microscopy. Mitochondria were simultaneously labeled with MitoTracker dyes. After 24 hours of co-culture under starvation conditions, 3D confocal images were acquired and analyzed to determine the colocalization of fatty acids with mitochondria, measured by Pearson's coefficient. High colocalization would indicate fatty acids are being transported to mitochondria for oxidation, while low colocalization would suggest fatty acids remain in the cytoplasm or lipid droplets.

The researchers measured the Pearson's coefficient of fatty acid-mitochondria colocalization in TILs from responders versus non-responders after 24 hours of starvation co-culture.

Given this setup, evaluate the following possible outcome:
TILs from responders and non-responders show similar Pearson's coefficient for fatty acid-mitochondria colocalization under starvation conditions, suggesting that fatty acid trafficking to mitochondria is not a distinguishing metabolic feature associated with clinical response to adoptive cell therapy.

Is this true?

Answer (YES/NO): NO